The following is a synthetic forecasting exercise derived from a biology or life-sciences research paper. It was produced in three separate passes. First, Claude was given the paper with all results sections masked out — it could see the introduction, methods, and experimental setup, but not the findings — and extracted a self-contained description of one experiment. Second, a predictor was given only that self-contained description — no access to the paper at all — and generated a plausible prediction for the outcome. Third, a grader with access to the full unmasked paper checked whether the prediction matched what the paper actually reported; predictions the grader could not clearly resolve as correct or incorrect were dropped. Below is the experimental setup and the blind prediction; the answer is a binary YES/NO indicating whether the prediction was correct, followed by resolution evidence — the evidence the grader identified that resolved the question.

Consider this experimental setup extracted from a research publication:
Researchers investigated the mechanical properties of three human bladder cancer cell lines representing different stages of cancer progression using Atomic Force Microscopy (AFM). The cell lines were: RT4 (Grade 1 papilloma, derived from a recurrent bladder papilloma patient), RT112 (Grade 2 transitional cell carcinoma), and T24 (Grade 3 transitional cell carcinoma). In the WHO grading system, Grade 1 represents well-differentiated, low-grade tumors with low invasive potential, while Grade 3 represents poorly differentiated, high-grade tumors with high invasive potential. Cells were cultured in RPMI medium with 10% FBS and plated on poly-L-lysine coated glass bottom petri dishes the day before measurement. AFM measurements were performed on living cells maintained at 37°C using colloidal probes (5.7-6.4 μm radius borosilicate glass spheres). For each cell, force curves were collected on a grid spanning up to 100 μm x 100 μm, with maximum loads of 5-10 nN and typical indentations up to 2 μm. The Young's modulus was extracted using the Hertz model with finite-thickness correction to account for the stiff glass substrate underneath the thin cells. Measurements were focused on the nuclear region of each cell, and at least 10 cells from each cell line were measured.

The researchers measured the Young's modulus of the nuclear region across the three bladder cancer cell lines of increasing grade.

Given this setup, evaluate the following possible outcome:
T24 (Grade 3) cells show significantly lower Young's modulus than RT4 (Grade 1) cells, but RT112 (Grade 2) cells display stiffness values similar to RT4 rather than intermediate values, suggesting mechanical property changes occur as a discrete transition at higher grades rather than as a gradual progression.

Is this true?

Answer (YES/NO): NO